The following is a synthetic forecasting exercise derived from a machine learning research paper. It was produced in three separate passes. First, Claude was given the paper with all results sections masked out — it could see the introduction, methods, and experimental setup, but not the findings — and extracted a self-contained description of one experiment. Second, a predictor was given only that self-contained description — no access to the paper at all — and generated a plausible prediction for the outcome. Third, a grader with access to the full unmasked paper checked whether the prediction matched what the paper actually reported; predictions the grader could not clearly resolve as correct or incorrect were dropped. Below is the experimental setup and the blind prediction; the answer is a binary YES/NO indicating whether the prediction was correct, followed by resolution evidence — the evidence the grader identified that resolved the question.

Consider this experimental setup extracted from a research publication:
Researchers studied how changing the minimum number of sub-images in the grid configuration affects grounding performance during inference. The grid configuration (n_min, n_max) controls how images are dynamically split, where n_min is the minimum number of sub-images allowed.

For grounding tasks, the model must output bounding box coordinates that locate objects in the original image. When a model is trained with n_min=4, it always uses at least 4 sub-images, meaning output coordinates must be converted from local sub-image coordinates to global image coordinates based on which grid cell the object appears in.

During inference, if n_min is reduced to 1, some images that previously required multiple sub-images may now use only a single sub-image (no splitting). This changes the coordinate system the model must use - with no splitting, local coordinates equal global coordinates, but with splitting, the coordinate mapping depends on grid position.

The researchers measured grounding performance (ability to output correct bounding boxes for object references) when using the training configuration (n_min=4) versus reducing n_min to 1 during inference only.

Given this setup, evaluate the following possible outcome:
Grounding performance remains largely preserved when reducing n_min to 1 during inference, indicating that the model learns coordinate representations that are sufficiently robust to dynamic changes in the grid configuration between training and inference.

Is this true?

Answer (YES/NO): NO